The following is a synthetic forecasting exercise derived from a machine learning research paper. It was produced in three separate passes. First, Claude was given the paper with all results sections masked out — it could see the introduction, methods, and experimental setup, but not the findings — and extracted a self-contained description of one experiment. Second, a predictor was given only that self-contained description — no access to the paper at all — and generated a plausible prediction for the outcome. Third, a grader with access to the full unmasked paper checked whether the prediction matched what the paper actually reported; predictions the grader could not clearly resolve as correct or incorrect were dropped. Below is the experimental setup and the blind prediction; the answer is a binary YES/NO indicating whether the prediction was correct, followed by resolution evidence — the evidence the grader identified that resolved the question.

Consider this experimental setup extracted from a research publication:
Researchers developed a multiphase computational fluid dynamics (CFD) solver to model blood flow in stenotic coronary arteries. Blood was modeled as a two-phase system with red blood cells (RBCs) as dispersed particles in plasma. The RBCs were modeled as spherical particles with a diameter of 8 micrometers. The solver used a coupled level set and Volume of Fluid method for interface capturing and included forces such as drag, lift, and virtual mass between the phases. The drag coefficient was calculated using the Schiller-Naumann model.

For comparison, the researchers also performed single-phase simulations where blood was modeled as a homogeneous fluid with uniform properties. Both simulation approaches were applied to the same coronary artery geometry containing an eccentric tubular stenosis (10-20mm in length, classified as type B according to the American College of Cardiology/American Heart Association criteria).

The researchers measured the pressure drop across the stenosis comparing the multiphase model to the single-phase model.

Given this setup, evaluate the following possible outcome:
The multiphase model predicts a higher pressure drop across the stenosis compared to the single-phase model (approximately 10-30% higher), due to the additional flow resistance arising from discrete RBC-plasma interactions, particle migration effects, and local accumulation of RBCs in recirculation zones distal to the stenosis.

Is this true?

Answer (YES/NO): NO